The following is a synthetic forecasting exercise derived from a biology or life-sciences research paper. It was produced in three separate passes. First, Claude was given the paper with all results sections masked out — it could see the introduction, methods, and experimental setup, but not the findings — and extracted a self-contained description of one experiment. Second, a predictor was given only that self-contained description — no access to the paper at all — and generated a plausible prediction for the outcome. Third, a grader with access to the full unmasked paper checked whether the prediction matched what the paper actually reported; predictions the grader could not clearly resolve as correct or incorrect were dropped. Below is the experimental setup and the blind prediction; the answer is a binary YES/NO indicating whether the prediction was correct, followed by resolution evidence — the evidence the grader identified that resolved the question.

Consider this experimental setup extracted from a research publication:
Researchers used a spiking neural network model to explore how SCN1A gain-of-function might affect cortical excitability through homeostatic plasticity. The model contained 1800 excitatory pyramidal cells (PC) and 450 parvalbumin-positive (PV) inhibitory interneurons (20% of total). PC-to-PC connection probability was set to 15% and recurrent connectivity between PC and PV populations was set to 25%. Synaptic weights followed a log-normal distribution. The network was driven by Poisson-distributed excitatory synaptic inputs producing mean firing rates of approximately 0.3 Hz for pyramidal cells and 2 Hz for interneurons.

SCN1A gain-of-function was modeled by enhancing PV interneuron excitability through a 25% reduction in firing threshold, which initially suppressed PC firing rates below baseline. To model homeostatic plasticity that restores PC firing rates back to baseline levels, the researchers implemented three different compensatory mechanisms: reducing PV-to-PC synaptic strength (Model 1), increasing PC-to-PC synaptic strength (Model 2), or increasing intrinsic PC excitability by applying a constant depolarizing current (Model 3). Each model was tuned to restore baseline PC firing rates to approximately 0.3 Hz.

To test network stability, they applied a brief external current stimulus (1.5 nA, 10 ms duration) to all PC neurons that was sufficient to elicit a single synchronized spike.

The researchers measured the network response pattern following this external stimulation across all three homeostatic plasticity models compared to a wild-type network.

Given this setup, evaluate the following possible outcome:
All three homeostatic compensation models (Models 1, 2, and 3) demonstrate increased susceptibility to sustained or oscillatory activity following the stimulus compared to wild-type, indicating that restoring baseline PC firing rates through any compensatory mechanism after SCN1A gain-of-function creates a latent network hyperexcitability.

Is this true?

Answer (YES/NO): NO